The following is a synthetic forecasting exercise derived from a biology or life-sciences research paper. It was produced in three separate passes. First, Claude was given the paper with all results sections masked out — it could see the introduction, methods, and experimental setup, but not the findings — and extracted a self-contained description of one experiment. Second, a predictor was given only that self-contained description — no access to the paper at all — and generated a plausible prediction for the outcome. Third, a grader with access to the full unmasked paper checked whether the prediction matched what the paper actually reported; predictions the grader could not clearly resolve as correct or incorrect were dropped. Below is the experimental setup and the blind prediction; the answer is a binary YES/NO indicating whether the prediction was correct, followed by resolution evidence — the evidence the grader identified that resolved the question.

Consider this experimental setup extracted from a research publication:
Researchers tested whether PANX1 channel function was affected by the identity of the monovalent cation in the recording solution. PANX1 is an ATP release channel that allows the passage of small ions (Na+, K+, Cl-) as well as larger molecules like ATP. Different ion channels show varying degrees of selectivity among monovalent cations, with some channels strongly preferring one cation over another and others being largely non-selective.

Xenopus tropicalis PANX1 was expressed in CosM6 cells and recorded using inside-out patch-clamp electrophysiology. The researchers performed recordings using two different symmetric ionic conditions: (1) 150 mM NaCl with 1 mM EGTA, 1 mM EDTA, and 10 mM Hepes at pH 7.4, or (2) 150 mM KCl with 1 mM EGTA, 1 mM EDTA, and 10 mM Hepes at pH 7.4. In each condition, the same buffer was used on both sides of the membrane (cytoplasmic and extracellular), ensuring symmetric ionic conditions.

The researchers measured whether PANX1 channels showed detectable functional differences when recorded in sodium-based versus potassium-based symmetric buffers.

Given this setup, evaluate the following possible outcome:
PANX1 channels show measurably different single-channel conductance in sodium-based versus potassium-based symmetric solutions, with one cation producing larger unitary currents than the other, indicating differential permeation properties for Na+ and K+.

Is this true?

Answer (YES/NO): NO